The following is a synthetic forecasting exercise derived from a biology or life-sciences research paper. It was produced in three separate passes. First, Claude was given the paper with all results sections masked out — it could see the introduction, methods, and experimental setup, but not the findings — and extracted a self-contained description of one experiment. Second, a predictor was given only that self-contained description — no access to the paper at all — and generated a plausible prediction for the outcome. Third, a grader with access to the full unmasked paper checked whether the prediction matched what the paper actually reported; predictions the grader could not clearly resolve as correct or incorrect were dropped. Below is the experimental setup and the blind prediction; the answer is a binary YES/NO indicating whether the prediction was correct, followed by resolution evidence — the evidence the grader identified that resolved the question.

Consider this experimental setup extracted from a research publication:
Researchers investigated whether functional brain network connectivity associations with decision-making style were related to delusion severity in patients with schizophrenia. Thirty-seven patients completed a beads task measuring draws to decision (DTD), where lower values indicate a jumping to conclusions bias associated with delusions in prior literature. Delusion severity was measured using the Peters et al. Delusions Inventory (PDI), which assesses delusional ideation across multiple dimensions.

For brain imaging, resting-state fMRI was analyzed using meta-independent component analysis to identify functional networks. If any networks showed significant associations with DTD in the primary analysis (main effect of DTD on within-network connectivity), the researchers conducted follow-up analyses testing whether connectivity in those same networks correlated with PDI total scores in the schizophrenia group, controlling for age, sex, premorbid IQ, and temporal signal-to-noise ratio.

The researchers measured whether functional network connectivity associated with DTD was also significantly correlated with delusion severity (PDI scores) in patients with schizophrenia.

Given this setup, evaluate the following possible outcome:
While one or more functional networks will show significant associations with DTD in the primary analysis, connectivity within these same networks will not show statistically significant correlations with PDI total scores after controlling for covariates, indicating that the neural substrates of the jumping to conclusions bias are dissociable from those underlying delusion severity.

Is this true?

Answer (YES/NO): NO